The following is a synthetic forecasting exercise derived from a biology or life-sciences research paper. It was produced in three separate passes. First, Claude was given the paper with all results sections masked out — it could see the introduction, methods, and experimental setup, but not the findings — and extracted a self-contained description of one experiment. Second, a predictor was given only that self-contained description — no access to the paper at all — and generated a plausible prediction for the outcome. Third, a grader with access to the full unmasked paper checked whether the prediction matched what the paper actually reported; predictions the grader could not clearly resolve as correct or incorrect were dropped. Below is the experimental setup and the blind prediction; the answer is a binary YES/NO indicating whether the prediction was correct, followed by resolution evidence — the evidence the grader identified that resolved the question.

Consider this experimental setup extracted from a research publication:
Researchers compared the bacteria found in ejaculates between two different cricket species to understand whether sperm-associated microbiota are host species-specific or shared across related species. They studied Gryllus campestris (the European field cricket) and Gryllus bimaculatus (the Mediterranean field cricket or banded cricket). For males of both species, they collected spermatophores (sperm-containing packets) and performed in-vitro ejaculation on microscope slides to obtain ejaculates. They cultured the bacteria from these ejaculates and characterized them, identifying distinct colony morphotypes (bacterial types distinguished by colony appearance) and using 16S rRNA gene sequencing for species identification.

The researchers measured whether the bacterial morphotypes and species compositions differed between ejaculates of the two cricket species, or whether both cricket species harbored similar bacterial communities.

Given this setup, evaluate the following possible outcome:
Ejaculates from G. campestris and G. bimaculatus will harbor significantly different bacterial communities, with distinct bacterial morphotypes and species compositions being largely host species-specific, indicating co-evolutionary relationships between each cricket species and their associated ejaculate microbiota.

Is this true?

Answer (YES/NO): NO